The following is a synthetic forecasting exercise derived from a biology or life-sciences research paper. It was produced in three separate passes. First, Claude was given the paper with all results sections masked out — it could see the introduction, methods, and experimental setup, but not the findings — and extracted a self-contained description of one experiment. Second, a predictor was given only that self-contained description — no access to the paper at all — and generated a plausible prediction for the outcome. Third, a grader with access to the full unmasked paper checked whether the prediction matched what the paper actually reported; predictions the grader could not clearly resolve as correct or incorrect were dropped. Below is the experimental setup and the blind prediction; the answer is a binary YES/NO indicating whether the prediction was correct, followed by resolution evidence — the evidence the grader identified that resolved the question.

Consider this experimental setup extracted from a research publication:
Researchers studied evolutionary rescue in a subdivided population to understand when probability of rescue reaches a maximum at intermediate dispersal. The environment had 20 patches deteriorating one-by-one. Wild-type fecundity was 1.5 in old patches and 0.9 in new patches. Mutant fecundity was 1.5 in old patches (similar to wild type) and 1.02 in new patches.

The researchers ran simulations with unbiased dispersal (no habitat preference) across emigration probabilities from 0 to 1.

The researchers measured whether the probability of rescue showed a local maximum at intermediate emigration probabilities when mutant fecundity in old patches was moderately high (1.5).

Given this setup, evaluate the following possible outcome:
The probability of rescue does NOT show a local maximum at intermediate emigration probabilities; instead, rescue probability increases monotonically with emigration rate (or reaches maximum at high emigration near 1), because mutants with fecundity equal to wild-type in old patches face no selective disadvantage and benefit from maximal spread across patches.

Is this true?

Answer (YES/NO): YES